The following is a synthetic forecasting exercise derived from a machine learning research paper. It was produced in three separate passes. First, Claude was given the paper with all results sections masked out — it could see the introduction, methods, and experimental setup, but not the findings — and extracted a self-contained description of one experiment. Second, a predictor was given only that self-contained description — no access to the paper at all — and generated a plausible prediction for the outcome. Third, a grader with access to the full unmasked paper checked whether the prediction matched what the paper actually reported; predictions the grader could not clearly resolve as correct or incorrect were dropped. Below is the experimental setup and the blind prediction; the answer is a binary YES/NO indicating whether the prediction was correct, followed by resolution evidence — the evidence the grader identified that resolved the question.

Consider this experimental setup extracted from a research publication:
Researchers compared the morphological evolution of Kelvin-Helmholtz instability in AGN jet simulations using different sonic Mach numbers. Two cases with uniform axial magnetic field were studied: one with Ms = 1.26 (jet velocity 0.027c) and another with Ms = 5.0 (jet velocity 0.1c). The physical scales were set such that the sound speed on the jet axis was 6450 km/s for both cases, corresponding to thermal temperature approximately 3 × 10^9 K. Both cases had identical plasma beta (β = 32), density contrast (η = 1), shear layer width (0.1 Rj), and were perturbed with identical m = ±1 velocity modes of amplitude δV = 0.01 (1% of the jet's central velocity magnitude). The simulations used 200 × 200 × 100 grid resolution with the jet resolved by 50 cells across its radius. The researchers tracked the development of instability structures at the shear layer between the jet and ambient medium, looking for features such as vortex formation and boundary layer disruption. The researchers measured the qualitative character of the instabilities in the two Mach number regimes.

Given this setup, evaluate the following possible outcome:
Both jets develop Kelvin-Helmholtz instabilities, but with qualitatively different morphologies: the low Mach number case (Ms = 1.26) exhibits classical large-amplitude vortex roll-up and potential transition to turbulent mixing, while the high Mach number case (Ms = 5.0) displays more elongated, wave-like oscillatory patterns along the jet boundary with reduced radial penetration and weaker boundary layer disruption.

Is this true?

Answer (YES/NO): NO